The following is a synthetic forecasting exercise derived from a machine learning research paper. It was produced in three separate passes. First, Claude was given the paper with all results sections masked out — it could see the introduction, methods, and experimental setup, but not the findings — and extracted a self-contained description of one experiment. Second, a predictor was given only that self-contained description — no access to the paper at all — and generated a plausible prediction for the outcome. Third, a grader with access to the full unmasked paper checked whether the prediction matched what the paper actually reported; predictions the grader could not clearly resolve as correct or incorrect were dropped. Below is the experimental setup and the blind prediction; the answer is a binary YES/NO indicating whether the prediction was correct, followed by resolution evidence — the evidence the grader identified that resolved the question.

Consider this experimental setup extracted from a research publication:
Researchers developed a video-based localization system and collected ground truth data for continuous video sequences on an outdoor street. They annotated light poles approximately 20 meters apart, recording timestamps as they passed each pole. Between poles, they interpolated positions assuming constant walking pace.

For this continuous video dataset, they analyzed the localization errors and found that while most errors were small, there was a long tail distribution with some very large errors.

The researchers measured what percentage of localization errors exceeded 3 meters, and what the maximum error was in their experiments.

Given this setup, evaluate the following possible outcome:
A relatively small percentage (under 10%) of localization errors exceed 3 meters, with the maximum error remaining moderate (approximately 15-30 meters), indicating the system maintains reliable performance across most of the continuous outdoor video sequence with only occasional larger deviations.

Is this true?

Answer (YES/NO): NO